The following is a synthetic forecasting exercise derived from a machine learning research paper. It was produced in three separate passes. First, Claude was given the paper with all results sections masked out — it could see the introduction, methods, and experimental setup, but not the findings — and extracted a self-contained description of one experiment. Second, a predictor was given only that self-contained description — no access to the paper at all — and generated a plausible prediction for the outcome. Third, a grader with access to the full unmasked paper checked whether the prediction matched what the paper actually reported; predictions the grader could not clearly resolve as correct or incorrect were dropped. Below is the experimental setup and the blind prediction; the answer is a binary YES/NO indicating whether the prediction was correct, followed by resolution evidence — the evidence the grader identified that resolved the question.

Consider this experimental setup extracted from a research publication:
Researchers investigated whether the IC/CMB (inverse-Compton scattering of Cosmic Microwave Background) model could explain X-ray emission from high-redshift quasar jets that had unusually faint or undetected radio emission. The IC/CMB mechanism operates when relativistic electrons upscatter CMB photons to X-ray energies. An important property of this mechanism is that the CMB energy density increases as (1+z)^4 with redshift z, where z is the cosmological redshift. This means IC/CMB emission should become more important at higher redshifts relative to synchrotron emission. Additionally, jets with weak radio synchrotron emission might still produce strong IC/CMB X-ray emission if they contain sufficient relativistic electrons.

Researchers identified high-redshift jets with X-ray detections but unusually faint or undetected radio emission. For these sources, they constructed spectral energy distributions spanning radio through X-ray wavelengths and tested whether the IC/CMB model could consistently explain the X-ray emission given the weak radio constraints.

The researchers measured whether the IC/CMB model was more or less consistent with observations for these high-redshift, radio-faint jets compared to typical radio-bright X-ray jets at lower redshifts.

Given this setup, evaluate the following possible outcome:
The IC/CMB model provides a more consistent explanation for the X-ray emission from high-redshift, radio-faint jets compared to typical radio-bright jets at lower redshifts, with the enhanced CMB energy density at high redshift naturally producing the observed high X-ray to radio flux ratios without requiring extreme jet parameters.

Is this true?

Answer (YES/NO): YES